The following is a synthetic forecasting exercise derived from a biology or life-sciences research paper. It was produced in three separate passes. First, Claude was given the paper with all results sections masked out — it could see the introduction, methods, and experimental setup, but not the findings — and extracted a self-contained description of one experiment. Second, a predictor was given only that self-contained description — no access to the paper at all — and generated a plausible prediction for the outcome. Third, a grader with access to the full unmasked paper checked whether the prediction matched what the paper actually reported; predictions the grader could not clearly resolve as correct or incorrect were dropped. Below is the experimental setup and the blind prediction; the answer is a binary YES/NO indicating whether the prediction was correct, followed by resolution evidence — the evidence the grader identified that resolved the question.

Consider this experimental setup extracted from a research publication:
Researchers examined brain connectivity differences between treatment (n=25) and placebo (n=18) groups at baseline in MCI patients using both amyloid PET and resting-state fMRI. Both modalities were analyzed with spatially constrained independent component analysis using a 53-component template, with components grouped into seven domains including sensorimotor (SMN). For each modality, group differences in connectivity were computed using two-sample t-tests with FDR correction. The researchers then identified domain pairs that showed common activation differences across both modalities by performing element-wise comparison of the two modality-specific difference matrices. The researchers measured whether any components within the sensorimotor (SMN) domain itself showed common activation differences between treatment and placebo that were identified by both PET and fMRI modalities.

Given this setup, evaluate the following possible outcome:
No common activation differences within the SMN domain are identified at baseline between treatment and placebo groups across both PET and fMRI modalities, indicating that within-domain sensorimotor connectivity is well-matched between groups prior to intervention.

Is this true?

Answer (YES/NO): NO